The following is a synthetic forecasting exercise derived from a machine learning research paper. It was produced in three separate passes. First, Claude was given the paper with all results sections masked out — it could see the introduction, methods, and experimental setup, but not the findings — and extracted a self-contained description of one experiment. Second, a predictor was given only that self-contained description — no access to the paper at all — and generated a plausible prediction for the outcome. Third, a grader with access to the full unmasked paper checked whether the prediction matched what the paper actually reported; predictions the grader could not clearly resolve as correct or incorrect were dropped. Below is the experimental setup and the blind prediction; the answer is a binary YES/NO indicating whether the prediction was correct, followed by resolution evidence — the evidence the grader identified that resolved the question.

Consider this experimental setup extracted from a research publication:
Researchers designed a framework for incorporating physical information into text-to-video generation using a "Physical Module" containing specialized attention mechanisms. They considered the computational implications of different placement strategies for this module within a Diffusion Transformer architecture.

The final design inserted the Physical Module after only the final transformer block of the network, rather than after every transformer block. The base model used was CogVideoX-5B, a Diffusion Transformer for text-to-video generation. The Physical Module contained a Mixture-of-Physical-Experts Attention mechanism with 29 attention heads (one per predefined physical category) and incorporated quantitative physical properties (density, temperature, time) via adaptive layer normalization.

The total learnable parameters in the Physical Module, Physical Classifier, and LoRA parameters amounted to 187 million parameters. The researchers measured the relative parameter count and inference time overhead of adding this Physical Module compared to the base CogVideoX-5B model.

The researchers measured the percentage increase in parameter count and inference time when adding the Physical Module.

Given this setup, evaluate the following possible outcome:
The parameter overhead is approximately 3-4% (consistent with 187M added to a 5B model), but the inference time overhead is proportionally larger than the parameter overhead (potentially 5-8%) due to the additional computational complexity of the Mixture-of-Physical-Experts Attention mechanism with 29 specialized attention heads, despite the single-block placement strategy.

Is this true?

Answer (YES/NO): YES